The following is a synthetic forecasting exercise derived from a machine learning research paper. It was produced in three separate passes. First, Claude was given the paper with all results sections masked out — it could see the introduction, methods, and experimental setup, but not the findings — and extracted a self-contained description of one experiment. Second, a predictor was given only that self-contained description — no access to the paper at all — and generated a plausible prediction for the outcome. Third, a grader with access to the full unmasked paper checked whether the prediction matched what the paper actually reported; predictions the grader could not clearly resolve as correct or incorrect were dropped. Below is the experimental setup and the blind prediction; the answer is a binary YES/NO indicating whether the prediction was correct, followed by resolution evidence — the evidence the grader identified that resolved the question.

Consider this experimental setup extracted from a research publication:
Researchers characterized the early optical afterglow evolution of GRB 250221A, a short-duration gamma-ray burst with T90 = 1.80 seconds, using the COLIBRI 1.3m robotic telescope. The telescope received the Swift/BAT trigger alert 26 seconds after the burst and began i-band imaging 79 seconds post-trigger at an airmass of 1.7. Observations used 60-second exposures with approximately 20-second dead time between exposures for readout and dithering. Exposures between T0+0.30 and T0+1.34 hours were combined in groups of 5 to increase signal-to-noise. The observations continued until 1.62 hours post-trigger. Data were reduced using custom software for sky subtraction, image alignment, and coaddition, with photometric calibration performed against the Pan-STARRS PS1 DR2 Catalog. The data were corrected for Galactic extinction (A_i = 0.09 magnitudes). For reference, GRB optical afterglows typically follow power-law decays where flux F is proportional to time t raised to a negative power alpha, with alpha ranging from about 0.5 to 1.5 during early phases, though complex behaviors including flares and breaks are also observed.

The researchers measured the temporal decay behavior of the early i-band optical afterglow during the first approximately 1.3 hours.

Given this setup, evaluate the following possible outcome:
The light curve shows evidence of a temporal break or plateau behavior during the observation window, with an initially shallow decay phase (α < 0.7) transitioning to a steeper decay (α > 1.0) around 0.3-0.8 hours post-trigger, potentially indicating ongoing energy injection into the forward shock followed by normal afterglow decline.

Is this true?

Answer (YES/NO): NO